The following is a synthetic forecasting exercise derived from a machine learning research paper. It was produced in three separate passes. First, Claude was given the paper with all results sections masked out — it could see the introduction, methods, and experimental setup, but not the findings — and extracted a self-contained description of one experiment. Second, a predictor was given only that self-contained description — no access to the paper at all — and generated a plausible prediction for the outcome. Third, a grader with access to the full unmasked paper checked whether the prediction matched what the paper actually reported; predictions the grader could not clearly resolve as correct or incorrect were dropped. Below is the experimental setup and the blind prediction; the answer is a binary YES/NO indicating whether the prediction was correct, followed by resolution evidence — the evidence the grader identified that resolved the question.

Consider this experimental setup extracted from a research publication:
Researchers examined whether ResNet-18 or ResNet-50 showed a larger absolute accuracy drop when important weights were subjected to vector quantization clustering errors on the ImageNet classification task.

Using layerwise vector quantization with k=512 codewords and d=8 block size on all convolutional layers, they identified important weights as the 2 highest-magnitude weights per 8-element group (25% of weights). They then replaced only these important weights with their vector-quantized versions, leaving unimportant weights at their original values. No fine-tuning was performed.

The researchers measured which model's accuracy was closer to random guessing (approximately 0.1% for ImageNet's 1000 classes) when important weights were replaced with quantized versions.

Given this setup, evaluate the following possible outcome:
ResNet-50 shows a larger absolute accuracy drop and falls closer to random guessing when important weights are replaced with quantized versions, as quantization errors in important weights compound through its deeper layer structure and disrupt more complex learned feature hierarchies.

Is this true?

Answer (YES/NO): YES